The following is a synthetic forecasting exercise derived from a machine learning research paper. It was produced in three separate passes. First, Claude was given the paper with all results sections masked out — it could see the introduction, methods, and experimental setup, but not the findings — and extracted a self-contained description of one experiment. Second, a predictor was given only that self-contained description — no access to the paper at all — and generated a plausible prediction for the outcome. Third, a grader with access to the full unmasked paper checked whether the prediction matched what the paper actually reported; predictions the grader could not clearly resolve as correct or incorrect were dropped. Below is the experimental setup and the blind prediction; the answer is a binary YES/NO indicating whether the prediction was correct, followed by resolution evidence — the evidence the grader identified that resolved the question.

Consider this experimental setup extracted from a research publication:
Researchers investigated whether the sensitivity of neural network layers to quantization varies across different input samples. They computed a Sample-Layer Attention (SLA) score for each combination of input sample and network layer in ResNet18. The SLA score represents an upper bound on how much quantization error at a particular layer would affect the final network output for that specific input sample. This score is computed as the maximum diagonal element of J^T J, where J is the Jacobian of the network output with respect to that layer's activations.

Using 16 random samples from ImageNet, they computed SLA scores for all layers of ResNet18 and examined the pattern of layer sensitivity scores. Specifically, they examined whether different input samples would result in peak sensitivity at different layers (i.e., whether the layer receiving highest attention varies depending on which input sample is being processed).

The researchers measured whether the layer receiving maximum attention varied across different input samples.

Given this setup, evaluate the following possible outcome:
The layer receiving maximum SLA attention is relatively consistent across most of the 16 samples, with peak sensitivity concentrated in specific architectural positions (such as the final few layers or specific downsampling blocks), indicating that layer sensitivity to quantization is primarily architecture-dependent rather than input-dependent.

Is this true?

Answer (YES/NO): NO